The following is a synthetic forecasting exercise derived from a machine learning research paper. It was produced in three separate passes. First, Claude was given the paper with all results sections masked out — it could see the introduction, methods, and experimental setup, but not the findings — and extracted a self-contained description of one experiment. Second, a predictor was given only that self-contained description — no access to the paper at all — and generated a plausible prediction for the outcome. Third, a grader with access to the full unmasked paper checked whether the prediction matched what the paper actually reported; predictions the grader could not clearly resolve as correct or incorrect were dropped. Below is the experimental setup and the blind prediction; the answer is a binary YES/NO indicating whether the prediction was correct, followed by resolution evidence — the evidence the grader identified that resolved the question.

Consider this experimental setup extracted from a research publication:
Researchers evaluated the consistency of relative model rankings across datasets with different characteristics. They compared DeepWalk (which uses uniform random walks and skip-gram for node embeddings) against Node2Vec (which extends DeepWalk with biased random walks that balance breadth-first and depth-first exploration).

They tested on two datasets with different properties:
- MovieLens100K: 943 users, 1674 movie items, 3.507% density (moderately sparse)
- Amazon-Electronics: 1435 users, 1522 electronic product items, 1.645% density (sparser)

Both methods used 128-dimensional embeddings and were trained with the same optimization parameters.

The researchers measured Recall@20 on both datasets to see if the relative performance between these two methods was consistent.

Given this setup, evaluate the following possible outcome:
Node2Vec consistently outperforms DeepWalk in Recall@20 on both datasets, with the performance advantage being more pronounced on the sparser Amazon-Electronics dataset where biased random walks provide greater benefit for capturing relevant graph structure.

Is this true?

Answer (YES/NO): YES